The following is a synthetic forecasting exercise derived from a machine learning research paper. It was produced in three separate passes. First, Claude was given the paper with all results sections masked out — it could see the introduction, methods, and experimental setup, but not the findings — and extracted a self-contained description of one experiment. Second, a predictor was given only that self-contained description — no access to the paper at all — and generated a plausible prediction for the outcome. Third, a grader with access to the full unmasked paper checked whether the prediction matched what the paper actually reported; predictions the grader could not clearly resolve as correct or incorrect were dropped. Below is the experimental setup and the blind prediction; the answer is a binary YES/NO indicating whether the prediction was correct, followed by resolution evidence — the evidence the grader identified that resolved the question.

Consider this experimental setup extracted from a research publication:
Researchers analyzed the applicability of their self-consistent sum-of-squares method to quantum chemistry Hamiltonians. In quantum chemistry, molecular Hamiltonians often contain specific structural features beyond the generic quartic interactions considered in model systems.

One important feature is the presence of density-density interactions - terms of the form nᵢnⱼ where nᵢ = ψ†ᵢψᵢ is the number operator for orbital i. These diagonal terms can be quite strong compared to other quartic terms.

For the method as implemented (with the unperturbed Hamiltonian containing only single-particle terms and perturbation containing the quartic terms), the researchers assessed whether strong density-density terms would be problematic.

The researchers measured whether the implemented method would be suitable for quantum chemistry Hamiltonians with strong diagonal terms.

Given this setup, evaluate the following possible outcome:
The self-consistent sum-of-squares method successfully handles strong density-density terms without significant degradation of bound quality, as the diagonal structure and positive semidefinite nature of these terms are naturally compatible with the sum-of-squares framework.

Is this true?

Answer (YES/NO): NO